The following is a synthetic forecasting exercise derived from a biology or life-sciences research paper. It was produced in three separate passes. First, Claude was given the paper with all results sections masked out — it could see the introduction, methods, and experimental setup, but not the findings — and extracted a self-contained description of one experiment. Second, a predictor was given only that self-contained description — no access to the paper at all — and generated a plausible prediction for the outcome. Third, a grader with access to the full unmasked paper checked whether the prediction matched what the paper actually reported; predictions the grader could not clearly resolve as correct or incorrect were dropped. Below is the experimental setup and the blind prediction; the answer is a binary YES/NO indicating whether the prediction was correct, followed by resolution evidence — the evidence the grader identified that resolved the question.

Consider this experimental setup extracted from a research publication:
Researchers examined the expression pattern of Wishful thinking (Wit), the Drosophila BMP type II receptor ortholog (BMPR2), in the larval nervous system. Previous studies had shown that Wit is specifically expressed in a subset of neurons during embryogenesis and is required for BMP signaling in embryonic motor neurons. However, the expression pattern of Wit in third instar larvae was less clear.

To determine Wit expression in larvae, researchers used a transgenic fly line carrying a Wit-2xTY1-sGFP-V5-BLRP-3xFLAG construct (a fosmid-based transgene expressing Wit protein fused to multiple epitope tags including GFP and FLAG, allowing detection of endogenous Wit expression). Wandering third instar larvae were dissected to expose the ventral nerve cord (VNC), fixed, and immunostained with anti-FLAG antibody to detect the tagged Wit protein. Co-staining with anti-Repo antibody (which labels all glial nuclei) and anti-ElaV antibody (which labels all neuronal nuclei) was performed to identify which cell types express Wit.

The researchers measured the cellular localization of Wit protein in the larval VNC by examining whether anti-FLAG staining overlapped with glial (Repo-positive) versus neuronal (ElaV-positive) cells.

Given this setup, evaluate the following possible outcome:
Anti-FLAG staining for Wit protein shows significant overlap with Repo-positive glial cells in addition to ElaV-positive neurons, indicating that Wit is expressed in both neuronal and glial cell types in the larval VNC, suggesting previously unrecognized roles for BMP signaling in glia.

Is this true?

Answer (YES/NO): NO